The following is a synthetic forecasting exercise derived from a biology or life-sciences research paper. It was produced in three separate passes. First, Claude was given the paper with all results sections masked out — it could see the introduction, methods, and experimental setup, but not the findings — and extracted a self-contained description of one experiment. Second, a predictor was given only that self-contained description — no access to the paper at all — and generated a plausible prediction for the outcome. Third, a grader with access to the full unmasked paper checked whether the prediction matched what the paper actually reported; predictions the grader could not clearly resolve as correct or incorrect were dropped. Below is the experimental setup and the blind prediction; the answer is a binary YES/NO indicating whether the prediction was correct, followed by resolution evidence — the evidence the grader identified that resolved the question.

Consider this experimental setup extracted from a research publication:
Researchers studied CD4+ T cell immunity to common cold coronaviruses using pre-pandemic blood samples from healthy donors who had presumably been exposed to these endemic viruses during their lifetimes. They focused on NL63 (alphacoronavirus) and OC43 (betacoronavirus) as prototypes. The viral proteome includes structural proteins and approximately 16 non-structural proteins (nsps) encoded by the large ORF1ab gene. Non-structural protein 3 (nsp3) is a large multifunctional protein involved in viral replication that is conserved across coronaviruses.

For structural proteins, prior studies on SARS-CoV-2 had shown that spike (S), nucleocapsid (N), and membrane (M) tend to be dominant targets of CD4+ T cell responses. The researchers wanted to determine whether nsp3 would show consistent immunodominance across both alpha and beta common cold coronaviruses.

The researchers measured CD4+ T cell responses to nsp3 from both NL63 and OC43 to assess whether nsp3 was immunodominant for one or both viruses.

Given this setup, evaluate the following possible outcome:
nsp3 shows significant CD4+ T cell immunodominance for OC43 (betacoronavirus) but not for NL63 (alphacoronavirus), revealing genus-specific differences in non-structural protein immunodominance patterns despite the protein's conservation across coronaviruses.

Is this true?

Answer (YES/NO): NO